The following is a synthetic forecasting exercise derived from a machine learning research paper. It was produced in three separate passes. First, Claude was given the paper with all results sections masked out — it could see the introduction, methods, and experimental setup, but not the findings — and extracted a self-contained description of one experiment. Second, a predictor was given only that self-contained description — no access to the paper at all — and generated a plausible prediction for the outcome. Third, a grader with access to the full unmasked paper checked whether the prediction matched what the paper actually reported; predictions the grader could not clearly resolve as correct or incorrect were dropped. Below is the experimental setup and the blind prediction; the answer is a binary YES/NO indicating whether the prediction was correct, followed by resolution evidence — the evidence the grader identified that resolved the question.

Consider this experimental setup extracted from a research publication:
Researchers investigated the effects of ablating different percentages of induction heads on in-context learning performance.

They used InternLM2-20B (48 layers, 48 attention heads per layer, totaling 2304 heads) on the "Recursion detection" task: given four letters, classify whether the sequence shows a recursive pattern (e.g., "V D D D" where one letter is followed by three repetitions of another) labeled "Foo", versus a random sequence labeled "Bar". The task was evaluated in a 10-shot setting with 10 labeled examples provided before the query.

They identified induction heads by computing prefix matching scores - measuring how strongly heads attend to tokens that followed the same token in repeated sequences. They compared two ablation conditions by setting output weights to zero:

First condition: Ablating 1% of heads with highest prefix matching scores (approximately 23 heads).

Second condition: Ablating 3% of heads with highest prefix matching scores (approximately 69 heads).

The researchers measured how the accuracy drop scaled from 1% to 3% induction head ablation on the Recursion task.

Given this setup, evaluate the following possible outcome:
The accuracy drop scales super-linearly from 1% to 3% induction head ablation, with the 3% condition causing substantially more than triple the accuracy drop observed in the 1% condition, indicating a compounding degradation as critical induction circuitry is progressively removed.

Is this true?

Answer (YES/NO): NO